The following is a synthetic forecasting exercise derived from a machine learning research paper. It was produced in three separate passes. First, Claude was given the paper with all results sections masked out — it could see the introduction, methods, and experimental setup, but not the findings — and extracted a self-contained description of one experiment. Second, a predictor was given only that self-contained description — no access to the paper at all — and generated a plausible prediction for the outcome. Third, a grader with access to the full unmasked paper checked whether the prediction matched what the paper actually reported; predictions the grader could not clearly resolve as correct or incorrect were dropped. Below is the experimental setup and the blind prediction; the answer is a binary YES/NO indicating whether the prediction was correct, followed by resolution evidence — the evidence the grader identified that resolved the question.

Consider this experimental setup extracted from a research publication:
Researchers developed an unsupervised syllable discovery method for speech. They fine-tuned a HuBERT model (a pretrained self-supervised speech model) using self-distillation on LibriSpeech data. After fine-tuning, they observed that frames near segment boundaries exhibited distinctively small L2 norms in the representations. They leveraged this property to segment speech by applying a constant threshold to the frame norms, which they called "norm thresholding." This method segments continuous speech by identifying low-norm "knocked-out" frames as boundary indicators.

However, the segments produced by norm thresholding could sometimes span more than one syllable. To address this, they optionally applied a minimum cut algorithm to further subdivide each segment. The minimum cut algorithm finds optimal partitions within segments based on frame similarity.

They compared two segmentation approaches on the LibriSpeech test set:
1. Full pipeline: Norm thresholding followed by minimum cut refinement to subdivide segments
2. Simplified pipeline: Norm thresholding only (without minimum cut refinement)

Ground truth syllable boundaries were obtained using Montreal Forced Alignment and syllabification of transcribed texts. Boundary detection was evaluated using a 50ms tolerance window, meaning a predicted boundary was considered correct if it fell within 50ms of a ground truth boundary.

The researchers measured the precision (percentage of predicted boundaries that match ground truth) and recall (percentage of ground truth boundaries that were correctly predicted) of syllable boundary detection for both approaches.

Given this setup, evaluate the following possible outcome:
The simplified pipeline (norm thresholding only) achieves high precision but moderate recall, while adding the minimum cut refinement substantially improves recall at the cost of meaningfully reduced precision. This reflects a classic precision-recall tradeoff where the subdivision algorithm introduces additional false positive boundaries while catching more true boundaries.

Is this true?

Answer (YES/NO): YES